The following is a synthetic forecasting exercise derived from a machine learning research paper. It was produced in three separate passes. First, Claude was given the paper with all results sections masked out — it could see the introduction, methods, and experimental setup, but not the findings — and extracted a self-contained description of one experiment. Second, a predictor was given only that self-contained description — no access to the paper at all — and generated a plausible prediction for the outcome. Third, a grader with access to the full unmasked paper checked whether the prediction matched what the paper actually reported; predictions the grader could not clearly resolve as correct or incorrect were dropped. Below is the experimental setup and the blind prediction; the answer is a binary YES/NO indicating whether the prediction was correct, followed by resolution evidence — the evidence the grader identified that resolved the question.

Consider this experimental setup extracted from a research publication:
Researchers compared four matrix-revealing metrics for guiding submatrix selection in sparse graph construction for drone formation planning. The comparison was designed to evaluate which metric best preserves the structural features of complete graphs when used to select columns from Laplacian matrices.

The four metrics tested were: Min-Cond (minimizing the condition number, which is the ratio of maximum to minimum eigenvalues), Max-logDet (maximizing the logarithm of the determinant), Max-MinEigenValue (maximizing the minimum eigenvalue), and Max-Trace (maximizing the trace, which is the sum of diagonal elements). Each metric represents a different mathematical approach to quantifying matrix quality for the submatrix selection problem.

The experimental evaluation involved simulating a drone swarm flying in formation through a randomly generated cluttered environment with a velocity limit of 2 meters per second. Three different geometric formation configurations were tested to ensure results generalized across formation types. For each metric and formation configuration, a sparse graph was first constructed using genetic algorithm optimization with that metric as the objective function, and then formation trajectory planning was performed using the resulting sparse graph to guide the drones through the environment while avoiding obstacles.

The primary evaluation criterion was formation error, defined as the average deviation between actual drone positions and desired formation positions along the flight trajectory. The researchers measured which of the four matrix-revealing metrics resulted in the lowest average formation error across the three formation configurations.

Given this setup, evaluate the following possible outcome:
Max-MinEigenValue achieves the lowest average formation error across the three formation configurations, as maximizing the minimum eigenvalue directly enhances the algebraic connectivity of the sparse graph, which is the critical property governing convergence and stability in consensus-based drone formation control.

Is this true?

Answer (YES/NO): NO